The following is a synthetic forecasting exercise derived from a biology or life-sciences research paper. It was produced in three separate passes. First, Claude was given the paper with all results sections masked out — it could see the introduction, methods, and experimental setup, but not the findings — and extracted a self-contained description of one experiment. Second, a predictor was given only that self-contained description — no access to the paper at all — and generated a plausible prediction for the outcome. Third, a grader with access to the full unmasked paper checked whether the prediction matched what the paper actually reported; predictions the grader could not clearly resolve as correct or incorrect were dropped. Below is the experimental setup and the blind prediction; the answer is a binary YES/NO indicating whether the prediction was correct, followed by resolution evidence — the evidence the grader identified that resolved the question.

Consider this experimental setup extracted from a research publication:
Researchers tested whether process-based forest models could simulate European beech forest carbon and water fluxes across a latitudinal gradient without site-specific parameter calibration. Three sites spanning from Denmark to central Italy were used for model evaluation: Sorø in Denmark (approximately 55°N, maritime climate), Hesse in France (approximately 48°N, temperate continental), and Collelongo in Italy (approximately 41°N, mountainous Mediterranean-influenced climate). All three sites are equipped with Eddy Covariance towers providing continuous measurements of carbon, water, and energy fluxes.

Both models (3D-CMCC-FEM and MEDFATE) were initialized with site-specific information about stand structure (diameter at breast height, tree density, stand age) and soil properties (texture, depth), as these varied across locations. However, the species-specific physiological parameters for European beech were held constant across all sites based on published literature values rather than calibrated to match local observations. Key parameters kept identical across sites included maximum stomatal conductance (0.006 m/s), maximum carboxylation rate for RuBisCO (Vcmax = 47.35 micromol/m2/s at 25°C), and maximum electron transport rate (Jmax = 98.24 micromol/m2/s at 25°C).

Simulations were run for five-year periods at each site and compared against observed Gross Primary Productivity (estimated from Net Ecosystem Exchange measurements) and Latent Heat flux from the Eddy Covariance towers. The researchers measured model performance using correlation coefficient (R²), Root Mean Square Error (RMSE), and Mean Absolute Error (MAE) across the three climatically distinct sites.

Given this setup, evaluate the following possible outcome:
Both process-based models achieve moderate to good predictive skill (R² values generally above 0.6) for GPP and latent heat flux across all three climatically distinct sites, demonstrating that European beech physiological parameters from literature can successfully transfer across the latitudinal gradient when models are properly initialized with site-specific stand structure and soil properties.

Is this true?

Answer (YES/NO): YES